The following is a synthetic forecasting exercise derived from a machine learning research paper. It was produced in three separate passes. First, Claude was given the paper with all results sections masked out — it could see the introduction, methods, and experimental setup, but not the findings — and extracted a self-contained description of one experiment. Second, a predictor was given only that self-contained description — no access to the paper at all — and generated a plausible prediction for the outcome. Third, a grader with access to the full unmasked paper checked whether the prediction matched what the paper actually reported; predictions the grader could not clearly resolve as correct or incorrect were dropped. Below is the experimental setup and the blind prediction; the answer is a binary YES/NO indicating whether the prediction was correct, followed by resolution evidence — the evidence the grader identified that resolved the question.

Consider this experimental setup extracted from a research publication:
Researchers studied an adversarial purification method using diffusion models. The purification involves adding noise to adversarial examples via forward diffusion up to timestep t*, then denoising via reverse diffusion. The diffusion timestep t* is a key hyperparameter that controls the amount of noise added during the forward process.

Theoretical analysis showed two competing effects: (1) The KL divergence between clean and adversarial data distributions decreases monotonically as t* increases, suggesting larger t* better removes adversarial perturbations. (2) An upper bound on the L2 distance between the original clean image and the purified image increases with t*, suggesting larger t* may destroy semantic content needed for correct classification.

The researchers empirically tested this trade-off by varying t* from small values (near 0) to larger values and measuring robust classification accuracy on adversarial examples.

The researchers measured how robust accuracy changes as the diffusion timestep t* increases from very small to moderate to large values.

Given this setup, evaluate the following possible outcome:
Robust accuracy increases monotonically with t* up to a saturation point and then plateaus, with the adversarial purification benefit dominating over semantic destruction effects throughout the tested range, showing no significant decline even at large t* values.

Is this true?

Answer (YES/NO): NO